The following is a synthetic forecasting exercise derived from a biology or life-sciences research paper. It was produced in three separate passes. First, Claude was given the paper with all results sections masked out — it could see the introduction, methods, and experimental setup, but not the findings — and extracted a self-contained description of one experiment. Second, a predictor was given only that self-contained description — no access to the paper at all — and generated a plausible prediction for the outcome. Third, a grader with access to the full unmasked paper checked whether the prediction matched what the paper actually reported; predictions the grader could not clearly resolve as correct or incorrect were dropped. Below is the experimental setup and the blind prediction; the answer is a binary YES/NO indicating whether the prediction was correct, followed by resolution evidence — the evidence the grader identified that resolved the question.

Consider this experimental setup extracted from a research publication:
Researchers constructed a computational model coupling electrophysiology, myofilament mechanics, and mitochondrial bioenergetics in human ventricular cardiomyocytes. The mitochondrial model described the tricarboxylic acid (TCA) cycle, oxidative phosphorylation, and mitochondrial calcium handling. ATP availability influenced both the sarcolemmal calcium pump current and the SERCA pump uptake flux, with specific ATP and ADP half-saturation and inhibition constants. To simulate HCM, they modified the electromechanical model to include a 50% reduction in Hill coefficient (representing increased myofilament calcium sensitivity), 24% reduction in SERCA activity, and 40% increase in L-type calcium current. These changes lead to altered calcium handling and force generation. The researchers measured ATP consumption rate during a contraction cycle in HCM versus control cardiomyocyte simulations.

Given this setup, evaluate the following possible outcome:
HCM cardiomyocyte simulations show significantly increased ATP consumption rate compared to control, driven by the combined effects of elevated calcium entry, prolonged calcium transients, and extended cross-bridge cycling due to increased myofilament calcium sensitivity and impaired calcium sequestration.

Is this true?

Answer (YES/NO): YES